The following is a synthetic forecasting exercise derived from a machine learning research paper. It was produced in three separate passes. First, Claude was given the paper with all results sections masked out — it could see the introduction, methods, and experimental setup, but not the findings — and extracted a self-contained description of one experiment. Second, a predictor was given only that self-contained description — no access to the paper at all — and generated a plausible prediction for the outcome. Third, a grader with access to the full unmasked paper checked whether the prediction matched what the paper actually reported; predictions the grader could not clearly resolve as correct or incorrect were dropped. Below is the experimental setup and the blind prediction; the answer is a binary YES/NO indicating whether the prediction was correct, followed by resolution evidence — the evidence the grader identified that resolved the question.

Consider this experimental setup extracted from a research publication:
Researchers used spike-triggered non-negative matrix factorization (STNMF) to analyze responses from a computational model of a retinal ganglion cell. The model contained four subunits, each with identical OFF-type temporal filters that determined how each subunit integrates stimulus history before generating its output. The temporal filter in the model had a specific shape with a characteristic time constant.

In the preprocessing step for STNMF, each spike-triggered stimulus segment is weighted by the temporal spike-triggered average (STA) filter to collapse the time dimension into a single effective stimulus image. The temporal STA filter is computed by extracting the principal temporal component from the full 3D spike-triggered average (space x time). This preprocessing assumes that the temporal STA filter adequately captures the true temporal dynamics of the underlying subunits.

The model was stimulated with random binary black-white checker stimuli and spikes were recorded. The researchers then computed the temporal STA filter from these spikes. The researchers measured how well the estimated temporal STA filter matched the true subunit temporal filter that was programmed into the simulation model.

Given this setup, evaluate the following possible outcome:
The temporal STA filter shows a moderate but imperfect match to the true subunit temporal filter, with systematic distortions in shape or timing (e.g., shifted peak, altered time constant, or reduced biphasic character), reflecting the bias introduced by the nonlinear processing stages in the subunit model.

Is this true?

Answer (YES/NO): NO